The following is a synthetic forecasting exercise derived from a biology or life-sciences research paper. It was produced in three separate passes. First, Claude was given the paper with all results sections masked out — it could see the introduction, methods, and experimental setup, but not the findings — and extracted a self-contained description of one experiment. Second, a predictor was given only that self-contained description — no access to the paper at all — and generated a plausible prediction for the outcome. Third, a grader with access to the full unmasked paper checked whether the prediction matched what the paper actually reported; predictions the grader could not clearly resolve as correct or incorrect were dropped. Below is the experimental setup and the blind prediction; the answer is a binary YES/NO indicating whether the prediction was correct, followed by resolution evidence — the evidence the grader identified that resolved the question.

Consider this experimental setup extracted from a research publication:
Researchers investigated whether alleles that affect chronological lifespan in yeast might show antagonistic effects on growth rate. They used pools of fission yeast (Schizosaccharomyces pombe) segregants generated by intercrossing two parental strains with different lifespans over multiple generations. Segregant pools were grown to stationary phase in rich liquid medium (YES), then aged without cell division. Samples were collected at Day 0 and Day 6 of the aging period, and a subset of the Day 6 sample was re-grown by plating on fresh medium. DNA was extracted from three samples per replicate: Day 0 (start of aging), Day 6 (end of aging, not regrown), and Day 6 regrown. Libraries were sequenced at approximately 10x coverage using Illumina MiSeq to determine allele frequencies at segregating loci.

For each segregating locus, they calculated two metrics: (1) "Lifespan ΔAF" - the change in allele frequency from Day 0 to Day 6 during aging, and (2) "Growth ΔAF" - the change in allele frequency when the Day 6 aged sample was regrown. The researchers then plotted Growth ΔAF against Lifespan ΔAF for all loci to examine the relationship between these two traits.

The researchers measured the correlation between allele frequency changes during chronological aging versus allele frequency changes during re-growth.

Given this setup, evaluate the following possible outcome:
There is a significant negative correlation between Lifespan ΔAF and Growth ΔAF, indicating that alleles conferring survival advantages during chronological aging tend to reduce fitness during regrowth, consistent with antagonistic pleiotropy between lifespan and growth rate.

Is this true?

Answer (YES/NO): YES